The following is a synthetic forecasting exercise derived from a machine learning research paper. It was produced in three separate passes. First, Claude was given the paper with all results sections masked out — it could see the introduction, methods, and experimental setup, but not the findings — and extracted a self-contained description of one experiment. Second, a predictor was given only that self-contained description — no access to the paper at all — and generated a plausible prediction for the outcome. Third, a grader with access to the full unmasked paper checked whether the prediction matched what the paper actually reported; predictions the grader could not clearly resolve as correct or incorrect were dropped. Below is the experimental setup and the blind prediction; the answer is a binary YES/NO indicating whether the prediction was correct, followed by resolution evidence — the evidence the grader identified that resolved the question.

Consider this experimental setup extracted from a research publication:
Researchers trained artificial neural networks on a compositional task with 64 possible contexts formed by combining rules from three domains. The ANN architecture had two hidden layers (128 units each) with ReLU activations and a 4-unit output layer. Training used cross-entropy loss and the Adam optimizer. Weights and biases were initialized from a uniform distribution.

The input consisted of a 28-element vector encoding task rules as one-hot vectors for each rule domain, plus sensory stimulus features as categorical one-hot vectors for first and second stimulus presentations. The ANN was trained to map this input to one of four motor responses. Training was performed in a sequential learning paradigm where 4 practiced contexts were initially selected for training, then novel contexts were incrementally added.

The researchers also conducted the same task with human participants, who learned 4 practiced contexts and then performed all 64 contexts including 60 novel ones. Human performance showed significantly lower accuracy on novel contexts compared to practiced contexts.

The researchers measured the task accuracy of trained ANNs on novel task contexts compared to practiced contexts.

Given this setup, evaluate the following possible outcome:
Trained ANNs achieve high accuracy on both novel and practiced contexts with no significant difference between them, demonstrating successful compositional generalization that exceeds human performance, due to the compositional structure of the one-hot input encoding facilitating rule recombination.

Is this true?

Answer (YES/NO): NO